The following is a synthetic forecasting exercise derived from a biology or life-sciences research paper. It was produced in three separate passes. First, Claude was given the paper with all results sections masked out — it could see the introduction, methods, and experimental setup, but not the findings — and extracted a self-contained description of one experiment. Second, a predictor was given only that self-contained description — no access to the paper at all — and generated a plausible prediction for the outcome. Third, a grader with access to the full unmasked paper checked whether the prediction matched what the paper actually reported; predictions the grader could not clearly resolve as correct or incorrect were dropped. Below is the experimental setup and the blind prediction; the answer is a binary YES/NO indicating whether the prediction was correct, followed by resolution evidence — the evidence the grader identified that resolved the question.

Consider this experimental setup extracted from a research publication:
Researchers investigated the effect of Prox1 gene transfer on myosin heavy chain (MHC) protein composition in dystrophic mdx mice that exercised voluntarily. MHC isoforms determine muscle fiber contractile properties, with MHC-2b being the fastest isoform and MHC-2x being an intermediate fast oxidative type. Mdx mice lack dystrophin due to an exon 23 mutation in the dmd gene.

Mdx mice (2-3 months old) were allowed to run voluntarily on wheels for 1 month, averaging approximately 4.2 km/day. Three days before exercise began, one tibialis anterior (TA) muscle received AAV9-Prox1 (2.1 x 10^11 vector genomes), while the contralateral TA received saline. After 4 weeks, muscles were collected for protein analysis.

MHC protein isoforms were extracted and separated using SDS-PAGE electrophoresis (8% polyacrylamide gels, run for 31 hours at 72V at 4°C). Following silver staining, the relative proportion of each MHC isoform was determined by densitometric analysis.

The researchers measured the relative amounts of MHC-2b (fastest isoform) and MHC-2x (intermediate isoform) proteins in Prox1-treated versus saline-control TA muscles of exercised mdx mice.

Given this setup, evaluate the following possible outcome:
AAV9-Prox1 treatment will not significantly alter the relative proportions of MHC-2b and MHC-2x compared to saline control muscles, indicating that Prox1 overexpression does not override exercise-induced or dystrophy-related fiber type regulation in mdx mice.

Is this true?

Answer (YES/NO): NO